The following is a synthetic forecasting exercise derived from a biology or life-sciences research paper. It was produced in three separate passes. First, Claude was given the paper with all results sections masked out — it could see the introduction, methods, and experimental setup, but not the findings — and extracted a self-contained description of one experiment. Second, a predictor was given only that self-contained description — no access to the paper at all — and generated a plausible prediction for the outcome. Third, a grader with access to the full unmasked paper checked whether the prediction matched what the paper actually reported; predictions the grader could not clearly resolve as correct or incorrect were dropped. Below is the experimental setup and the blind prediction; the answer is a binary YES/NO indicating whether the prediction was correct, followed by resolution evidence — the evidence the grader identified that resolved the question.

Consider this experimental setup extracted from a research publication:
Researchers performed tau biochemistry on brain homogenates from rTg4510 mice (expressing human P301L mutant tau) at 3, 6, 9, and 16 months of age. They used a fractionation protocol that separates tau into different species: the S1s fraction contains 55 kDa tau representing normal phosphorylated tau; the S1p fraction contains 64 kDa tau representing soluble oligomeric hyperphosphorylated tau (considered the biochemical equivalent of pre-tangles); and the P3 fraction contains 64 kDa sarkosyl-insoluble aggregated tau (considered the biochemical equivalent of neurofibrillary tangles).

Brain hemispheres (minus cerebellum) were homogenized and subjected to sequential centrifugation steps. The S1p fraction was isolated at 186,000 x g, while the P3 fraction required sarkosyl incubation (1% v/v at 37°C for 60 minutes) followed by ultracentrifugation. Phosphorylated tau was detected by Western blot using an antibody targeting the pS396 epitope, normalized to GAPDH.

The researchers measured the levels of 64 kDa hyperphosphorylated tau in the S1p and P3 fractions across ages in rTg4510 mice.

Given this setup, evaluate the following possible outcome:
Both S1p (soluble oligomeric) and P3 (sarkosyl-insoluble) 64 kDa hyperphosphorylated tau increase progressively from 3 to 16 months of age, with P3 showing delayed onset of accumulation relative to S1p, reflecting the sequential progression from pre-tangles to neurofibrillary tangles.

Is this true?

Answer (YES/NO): NO